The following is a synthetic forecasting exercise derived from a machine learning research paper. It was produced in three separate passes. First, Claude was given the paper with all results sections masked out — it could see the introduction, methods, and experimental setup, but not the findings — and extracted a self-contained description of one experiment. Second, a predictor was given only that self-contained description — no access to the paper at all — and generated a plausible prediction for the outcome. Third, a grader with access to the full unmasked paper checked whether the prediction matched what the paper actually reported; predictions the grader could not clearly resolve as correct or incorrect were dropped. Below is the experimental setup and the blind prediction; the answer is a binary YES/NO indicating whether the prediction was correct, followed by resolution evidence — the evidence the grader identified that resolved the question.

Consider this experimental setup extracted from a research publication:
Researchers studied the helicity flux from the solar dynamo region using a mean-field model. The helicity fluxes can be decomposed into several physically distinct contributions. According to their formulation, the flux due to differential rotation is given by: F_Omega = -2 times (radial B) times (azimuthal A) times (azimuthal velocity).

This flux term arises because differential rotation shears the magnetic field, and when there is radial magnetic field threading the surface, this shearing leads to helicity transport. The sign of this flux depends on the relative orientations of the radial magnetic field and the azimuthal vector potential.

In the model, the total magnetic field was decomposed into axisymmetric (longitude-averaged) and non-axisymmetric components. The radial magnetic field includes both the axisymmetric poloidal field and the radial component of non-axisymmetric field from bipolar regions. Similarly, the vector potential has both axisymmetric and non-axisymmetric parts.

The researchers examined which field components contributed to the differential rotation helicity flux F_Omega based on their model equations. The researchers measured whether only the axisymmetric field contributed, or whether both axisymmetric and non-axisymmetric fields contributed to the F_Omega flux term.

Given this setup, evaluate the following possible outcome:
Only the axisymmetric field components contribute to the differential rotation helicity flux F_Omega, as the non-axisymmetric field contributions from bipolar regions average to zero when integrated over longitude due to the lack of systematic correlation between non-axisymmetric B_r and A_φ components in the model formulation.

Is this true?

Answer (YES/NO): NO